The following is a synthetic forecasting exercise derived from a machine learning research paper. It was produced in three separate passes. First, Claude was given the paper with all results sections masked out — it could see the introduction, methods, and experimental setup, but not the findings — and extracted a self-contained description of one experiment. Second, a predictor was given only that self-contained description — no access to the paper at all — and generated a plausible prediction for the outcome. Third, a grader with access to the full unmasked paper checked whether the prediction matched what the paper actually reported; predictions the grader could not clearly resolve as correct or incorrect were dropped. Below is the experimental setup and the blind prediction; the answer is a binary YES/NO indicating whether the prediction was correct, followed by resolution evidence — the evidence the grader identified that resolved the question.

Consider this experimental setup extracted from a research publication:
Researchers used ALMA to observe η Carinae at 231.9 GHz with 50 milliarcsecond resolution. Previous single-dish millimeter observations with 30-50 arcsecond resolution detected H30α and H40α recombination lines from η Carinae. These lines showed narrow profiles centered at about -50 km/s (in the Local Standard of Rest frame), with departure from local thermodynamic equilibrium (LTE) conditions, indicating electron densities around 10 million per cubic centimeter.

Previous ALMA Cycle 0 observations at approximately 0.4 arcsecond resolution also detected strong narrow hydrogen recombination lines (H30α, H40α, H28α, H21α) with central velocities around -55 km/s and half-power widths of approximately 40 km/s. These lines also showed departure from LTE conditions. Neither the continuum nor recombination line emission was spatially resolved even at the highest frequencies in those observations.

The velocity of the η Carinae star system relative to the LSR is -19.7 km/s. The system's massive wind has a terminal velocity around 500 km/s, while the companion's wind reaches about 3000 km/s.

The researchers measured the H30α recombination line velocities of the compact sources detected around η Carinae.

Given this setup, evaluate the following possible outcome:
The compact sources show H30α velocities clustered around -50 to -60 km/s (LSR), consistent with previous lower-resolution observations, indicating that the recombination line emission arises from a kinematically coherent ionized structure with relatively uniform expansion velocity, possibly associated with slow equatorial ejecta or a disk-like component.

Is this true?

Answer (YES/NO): NO